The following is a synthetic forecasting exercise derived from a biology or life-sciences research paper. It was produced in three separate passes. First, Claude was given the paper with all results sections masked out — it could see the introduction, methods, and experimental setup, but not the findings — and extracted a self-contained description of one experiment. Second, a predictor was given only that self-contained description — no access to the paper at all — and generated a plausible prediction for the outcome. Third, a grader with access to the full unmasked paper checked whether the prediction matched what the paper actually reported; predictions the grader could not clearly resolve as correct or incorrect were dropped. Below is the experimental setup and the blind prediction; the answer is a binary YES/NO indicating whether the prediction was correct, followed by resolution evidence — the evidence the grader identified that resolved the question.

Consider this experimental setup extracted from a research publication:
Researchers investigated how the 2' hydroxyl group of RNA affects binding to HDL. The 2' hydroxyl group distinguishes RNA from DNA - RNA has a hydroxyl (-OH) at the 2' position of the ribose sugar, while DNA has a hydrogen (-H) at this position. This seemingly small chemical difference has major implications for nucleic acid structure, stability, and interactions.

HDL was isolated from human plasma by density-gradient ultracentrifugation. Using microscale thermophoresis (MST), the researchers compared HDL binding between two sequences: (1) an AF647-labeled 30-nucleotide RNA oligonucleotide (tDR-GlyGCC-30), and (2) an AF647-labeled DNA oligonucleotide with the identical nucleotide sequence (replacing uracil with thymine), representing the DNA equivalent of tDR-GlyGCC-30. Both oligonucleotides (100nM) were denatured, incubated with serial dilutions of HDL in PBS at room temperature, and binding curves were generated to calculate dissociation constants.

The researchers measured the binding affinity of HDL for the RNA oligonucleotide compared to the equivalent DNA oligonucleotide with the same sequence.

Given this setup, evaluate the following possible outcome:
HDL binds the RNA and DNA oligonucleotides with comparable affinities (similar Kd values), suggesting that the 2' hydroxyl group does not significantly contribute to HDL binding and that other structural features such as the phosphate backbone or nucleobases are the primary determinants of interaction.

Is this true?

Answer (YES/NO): NO